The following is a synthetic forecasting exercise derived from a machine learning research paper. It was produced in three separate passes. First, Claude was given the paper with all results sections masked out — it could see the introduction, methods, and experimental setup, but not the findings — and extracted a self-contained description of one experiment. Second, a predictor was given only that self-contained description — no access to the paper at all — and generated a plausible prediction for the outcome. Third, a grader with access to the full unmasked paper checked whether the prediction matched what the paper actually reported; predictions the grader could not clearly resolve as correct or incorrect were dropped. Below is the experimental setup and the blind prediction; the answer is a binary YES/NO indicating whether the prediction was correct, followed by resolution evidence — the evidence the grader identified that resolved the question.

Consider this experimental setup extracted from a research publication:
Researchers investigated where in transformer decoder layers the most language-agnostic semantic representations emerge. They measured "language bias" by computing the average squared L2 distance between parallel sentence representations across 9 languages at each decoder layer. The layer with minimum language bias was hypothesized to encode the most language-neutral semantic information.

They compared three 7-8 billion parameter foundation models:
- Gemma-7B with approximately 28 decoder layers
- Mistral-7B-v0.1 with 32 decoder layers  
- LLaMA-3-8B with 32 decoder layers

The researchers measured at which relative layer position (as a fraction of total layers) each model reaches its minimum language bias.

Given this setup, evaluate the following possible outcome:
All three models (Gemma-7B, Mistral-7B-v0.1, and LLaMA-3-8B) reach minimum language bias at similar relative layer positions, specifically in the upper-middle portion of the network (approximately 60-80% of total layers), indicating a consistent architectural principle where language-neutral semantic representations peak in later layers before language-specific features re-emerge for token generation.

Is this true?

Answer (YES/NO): NO